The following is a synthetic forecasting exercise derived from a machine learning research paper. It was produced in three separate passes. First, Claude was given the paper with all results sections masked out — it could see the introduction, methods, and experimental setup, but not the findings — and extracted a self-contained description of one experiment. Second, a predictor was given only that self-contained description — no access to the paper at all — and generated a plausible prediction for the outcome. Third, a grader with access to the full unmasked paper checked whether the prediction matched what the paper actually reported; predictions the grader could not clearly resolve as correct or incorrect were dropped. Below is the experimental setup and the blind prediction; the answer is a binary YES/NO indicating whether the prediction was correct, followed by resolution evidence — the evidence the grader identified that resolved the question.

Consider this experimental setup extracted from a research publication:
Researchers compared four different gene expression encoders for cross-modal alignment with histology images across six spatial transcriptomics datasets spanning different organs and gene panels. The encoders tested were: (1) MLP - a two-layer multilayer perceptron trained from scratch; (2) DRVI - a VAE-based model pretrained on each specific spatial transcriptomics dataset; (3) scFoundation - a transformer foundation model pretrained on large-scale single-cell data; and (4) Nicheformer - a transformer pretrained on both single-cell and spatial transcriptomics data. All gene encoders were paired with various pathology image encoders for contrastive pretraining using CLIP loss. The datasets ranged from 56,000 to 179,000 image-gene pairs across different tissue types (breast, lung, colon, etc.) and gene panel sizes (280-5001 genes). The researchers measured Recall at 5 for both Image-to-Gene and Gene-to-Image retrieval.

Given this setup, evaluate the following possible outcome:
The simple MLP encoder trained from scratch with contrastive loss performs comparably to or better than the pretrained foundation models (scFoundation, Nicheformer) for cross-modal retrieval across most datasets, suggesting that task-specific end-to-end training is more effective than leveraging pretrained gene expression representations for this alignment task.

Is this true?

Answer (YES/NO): NO